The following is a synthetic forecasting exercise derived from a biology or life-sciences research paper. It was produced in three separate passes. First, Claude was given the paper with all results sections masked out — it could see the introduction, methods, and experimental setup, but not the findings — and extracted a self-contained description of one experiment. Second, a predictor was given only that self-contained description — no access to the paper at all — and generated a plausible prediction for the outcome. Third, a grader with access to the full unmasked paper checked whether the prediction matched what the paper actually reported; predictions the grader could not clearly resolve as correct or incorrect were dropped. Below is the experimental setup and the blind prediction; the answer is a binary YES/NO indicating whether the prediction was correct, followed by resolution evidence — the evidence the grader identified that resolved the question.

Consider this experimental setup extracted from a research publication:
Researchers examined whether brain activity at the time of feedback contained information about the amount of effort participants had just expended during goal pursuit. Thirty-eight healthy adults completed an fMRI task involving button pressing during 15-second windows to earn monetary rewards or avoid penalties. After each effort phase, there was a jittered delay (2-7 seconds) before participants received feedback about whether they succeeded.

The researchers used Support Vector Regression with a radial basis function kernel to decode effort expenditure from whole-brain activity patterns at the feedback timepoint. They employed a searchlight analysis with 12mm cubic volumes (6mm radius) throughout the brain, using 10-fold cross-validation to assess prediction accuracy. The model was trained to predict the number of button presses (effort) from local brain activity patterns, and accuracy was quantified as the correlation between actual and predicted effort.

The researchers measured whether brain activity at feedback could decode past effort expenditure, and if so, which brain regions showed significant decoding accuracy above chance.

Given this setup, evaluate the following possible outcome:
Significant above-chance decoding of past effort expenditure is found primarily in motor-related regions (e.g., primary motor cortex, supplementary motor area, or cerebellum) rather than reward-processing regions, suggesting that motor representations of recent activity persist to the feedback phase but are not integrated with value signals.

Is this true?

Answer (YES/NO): NO